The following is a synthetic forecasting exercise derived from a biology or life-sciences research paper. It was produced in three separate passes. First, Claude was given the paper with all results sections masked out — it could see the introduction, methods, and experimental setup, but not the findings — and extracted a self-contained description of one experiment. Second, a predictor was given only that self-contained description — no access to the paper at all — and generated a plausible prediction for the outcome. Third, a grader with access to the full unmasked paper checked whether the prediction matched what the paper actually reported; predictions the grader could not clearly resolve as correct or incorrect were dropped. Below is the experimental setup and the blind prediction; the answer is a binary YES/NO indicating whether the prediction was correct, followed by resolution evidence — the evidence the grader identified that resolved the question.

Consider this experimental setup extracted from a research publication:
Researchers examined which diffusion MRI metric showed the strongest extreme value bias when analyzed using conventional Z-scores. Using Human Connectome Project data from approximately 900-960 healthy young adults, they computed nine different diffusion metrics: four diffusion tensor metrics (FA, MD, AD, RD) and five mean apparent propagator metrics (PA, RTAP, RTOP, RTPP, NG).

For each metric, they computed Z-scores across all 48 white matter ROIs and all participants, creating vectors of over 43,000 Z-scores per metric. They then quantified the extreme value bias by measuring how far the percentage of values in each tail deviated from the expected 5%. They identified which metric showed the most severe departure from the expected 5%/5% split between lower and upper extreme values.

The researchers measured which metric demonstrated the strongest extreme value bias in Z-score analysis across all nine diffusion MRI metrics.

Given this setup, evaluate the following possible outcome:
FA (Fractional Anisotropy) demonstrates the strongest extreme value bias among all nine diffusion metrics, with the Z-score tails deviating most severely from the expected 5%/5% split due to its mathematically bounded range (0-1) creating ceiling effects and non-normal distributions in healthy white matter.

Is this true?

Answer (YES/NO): NO